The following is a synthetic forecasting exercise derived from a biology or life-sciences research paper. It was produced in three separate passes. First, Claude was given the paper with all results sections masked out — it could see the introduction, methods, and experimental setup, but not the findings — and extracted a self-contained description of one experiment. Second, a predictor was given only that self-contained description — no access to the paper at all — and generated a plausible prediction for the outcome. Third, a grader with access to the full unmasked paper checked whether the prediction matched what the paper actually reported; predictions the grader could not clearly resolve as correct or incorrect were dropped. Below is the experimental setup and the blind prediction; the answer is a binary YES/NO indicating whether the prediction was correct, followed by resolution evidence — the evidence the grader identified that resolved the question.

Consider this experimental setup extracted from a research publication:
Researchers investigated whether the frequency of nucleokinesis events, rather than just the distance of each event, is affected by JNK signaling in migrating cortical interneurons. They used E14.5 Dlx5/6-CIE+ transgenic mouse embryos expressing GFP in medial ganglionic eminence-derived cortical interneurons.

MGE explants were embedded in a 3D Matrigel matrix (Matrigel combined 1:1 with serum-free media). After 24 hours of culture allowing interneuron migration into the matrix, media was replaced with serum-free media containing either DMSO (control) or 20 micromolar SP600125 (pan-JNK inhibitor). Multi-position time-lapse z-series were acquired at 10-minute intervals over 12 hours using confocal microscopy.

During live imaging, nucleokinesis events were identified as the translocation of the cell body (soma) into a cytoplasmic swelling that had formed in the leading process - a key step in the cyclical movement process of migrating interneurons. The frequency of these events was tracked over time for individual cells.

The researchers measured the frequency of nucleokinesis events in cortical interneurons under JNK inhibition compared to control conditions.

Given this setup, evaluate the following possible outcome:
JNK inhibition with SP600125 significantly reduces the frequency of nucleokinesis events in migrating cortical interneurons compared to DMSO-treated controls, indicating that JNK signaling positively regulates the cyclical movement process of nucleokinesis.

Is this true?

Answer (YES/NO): YES